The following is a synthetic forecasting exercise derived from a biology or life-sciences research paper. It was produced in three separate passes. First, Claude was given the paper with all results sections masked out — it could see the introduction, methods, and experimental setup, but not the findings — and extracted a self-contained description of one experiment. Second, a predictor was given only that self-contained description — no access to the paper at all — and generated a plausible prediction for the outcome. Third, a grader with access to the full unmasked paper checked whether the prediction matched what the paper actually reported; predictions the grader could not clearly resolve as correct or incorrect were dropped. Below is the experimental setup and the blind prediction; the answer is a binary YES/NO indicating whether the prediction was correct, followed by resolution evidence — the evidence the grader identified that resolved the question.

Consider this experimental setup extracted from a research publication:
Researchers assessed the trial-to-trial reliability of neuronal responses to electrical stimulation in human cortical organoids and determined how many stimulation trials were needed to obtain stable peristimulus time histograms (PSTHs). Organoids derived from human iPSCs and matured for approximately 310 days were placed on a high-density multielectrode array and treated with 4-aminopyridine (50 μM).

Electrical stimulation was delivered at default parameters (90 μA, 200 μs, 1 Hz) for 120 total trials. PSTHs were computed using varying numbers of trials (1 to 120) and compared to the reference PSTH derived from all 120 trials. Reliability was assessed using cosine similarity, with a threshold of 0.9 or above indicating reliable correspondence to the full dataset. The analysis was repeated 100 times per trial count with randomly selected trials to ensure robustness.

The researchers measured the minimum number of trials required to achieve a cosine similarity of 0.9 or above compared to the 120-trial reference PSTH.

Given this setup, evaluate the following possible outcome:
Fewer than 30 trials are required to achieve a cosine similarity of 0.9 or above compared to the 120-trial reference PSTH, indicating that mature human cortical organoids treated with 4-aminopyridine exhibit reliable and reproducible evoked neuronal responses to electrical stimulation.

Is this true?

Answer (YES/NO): YES